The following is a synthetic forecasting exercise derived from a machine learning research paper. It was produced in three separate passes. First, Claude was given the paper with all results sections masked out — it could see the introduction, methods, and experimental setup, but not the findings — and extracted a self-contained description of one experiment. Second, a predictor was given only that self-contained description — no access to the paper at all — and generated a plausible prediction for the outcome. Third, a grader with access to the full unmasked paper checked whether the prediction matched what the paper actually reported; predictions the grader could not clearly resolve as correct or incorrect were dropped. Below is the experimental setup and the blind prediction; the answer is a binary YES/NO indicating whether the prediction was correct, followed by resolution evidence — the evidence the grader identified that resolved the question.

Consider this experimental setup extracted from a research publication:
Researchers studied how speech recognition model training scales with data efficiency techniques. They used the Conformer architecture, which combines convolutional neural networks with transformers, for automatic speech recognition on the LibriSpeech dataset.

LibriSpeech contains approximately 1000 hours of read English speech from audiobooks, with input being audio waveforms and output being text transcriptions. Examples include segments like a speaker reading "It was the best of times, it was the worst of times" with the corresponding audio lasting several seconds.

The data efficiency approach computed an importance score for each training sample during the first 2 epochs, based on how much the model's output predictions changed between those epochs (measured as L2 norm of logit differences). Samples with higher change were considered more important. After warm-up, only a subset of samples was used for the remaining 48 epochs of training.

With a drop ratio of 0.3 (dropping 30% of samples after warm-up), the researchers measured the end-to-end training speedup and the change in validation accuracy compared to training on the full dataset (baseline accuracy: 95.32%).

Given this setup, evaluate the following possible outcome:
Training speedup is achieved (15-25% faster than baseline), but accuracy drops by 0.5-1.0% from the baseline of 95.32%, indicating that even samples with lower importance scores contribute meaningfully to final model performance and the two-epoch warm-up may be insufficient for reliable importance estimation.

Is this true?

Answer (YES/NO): NO